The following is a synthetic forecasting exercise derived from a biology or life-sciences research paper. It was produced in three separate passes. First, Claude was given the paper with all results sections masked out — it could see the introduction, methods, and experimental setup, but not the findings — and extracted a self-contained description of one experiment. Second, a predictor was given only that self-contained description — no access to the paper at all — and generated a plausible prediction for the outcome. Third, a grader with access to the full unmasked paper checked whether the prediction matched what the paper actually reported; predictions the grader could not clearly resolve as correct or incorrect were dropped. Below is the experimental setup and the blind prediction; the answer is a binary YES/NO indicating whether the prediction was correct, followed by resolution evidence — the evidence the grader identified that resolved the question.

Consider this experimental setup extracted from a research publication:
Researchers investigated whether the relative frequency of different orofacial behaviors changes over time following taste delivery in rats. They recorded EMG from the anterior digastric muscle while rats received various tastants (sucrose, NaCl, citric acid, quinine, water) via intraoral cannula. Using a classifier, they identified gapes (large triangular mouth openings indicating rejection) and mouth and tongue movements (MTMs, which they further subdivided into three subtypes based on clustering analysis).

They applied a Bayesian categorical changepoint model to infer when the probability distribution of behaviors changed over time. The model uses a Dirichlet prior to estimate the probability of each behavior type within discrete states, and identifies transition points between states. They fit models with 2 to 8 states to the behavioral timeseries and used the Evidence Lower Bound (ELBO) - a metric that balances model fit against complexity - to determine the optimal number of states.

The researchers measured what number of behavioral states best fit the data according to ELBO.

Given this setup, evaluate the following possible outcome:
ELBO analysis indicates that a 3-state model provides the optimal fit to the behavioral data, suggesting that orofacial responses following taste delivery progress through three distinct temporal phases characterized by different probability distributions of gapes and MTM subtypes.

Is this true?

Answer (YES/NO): YES